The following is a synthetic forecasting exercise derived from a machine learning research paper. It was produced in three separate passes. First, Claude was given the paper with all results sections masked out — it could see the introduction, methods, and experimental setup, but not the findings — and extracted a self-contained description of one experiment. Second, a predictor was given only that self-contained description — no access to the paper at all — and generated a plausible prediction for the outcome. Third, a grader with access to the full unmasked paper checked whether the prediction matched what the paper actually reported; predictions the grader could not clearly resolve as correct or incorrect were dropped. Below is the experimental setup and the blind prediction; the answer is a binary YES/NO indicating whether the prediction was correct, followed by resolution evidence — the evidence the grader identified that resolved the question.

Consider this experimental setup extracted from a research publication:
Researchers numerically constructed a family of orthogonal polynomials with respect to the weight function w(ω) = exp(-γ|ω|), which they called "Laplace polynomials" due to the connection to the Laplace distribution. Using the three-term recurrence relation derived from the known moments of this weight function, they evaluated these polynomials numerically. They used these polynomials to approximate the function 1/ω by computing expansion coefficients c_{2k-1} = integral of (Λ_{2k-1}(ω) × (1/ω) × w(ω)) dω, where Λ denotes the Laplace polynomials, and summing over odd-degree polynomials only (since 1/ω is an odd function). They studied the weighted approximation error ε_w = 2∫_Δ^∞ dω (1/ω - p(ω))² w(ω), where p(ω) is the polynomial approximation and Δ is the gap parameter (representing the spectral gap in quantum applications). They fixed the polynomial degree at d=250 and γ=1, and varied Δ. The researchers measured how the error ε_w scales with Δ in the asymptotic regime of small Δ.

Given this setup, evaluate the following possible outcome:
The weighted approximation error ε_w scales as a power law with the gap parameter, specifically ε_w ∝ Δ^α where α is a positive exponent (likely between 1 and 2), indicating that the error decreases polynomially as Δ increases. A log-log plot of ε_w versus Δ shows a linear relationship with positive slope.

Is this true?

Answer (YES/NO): NO